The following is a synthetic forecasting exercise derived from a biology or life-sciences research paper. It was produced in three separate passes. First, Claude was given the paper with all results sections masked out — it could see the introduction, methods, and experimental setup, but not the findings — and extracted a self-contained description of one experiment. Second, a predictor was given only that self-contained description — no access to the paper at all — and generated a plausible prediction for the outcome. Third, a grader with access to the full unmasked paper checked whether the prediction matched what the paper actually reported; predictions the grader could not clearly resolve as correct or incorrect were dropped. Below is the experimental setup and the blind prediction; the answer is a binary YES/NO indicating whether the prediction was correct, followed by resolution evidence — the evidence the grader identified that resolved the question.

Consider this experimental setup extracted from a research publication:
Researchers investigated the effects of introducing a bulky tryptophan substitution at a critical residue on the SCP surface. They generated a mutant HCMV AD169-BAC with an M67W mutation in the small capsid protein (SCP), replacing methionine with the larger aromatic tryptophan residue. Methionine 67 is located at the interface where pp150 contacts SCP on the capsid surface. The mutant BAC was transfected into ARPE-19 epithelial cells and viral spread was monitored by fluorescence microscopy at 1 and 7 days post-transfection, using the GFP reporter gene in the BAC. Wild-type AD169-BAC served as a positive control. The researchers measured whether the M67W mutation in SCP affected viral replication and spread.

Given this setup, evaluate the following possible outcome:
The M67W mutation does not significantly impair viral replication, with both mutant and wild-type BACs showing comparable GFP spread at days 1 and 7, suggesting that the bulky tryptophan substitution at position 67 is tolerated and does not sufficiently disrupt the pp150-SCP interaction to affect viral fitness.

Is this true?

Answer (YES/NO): NO